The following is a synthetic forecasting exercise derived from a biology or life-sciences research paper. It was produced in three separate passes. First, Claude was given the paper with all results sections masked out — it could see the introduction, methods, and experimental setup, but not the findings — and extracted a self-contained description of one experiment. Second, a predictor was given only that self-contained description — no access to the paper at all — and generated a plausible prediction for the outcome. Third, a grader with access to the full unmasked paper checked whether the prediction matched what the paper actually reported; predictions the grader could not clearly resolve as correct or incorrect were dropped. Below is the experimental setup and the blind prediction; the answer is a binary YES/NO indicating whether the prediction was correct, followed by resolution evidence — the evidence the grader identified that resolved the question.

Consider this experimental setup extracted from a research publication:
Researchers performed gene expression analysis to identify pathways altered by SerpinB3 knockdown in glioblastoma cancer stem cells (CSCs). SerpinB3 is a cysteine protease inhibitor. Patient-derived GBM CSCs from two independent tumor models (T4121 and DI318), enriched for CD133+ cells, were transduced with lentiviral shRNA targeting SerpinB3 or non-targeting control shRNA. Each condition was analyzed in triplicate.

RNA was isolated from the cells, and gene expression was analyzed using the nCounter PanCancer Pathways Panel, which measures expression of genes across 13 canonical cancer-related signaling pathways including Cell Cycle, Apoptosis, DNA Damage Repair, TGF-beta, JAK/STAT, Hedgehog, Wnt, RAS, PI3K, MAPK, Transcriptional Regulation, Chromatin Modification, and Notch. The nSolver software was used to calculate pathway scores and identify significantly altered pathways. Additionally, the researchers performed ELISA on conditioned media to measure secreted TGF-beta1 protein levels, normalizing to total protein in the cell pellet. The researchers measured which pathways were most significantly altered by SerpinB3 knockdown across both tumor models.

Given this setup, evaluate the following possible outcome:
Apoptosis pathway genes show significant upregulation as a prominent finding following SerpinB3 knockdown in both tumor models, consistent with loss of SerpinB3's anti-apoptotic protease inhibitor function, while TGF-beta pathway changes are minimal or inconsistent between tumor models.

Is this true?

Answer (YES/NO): NO